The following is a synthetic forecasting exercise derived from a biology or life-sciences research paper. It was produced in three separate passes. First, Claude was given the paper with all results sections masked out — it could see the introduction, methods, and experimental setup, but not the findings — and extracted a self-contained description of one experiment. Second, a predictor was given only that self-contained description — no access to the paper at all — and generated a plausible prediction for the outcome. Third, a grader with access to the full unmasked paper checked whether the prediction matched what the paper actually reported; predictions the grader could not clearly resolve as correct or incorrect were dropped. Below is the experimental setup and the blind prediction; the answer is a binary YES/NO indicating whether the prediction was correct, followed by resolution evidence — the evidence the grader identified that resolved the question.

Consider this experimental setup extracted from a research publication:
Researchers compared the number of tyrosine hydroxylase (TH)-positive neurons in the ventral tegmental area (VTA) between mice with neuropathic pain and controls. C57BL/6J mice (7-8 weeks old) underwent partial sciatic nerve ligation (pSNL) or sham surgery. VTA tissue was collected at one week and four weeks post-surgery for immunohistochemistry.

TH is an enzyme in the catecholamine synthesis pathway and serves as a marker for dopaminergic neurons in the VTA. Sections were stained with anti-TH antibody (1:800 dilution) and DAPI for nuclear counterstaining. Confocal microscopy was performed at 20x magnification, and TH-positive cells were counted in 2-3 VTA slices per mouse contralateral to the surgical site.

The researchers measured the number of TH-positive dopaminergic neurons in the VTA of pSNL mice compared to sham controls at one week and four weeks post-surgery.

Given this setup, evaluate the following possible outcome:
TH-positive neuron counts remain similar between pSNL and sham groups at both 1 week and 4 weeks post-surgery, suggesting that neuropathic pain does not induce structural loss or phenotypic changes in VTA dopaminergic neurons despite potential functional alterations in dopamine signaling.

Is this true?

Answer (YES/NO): NO